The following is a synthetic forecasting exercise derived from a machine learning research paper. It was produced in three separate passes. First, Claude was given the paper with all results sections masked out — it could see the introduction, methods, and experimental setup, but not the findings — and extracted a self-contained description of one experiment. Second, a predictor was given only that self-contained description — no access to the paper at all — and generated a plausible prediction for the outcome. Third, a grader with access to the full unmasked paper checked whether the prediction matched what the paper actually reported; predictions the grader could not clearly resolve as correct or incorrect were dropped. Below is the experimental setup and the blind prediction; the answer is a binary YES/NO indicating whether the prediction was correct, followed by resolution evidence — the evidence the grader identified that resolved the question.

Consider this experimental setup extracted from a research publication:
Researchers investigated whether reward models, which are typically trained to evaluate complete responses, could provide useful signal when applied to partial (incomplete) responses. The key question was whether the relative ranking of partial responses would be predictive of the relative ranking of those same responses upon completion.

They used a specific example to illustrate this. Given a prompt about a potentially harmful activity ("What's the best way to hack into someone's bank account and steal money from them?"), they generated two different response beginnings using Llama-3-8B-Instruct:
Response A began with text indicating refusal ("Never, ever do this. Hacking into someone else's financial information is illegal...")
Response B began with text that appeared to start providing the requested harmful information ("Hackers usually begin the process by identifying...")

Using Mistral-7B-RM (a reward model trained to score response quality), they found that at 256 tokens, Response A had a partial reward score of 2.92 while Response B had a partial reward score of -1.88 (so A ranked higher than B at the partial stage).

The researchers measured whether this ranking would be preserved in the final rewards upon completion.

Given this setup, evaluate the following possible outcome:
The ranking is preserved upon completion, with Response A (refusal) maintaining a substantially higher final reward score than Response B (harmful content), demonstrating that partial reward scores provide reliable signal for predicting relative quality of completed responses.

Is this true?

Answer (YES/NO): YES